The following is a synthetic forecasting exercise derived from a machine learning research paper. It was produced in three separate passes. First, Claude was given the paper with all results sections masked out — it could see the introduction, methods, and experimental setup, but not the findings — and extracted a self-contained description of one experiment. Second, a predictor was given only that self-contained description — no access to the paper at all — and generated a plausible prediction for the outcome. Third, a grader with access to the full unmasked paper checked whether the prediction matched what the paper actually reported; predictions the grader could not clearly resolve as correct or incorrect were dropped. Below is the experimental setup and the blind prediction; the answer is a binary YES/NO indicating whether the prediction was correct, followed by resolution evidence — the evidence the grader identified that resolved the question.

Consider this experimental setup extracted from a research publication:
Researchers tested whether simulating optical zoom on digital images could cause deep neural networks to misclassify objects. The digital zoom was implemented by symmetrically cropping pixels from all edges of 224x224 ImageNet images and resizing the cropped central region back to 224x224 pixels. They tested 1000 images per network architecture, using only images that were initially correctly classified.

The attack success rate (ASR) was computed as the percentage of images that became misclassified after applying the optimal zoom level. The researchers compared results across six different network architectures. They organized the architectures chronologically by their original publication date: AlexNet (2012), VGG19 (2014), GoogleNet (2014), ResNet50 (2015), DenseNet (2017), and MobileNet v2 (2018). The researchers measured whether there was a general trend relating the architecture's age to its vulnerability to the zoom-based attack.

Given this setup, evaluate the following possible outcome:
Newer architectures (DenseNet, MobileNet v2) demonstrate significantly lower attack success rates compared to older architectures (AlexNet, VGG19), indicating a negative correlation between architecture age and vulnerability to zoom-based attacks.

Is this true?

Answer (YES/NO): NO